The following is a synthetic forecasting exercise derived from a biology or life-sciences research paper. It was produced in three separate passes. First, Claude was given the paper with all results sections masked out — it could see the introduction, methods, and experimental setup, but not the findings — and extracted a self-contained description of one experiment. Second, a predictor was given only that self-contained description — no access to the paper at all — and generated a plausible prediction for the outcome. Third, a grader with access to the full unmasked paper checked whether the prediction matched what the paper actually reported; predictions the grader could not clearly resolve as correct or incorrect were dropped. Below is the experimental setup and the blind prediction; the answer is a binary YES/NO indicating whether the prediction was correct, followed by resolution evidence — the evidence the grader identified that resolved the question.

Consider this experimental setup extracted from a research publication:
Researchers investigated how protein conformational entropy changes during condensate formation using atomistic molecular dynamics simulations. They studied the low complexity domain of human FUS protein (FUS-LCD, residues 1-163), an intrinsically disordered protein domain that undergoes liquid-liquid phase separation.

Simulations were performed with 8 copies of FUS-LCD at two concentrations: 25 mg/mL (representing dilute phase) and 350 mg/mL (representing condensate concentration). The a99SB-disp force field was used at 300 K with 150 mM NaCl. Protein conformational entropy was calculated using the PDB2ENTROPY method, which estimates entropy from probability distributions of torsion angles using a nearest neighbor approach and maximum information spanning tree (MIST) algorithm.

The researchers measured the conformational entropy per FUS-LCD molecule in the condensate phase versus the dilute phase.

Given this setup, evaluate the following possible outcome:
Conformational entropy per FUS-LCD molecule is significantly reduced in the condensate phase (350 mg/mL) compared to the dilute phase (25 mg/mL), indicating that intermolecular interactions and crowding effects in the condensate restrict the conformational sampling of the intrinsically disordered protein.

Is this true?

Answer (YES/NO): NO